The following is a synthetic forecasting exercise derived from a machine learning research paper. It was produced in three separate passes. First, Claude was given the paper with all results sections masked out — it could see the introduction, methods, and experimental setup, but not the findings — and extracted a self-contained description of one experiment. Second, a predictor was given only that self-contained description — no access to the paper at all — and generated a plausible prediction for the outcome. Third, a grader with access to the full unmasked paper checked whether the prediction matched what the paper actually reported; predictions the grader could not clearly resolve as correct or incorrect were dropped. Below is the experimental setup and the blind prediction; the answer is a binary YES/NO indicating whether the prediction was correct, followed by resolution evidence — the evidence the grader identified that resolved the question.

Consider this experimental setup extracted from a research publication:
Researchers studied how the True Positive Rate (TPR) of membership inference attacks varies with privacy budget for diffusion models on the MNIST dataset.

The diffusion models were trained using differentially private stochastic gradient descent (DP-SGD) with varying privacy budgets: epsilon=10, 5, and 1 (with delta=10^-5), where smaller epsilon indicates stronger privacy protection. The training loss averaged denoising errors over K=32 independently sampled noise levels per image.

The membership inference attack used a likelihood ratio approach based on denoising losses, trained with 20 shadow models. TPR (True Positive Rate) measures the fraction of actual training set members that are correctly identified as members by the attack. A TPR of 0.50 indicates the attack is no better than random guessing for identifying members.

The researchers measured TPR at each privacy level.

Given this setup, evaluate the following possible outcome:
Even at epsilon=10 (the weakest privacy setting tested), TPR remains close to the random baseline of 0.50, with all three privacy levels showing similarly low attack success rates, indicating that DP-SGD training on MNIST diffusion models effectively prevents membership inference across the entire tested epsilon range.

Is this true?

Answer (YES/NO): NO